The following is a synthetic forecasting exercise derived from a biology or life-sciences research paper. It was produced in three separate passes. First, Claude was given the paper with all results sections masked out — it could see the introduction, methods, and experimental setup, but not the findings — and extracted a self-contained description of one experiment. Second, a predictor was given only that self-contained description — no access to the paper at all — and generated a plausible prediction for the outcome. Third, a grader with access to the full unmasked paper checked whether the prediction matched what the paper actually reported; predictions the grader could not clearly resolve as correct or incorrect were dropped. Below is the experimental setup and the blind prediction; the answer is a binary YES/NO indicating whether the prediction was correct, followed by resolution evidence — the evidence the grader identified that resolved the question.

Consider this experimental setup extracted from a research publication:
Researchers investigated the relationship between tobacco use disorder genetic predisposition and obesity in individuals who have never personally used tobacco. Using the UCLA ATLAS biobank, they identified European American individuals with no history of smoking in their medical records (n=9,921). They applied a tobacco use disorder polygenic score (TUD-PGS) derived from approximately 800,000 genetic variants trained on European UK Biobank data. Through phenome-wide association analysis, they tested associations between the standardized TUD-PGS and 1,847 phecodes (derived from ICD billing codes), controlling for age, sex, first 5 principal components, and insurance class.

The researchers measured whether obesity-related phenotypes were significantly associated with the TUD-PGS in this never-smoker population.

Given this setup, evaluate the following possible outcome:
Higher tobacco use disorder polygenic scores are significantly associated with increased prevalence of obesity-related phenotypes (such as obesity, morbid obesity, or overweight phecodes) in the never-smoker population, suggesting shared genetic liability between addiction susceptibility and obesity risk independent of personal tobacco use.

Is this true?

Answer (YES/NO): YES